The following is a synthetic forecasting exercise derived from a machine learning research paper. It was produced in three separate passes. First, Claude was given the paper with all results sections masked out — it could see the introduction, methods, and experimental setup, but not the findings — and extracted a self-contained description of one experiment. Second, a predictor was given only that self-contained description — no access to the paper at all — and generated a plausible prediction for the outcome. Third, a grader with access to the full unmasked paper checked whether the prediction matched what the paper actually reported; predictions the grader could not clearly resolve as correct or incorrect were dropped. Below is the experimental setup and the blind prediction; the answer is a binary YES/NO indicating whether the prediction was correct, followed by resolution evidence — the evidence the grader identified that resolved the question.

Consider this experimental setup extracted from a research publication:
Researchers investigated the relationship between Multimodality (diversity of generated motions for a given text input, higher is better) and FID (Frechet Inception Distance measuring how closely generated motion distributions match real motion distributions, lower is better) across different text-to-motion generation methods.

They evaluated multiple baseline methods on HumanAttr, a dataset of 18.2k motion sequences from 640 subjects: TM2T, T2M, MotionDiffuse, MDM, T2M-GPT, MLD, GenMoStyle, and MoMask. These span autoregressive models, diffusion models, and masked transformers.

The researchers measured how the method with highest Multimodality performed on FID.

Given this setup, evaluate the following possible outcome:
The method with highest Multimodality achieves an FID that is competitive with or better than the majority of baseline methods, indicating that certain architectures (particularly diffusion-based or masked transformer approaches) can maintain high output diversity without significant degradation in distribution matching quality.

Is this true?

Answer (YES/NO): NO